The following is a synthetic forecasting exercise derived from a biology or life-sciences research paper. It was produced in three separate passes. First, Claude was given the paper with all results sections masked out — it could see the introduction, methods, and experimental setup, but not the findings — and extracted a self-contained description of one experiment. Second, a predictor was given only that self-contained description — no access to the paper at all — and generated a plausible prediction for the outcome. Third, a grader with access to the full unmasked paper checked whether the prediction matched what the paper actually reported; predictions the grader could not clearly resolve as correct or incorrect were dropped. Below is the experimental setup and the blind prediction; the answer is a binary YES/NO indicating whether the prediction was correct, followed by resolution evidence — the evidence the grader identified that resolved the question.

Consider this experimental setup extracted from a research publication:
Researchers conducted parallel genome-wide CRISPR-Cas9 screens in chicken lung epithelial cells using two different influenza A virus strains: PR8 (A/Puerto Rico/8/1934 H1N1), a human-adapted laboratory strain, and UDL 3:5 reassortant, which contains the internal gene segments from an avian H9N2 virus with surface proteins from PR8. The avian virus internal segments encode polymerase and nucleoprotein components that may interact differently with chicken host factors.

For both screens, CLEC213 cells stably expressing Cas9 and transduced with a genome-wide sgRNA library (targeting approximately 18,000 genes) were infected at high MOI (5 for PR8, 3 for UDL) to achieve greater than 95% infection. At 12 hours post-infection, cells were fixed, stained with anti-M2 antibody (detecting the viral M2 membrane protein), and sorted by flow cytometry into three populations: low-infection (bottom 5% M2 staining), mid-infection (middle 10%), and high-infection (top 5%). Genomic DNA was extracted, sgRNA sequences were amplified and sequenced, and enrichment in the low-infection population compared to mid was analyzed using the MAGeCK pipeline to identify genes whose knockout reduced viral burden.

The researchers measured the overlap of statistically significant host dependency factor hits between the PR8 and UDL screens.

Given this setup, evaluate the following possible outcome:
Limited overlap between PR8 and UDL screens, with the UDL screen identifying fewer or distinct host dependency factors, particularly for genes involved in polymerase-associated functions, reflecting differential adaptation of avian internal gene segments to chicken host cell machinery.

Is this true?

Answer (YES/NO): NO